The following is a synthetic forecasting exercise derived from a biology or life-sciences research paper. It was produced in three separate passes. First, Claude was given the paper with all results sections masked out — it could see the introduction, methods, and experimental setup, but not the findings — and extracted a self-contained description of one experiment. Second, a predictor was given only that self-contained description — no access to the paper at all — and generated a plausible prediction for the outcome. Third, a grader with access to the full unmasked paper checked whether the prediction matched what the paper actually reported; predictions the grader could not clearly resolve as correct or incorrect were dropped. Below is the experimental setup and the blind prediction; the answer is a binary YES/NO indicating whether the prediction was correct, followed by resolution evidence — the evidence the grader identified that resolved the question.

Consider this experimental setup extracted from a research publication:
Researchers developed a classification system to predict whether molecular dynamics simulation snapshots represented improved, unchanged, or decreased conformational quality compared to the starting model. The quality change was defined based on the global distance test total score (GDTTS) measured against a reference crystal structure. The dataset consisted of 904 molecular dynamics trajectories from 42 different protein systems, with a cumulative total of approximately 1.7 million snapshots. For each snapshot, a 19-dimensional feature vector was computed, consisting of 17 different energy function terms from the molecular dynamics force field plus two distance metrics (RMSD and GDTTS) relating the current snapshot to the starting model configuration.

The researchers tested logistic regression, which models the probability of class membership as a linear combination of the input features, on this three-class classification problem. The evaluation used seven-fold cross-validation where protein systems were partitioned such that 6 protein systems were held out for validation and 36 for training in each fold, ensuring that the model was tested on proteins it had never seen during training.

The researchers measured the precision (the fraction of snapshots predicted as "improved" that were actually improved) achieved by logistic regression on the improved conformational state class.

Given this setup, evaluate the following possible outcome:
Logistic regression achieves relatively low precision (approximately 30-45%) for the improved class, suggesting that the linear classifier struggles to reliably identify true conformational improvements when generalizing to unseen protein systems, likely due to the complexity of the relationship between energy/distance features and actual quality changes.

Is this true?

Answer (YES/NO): NO